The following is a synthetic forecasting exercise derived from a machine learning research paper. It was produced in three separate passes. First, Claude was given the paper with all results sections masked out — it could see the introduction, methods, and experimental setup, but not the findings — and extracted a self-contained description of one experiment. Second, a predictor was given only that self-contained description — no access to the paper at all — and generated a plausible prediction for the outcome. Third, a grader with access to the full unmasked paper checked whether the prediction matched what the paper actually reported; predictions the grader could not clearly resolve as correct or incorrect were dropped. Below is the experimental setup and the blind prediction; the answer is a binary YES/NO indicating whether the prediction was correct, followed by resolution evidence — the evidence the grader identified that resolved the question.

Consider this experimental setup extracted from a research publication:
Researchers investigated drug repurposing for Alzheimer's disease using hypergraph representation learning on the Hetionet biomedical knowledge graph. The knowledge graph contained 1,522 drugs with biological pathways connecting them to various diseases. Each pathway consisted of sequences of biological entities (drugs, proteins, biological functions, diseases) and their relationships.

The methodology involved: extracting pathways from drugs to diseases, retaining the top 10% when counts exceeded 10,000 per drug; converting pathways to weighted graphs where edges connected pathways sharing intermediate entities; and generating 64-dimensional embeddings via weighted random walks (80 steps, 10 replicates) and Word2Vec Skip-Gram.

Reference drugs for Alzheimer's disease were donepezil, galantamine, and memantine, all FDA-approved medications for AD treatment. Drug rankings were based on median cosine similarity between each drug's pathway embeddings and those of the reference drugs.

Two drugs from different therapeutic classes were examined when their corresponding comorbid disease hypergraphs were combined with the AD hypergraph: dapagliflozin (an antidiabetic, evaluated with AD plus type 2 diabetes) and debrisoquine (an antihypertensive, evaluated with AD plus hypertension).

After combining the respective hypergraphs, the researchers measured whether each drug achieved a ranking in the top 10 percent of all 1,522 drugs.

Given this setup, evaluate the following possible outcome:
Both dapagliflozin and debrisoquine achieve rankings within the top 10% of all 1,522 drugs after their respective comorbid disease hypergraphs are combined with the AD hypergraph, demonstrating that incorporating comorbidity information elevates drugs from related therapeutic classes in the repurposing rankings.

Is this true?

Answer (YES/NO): NO